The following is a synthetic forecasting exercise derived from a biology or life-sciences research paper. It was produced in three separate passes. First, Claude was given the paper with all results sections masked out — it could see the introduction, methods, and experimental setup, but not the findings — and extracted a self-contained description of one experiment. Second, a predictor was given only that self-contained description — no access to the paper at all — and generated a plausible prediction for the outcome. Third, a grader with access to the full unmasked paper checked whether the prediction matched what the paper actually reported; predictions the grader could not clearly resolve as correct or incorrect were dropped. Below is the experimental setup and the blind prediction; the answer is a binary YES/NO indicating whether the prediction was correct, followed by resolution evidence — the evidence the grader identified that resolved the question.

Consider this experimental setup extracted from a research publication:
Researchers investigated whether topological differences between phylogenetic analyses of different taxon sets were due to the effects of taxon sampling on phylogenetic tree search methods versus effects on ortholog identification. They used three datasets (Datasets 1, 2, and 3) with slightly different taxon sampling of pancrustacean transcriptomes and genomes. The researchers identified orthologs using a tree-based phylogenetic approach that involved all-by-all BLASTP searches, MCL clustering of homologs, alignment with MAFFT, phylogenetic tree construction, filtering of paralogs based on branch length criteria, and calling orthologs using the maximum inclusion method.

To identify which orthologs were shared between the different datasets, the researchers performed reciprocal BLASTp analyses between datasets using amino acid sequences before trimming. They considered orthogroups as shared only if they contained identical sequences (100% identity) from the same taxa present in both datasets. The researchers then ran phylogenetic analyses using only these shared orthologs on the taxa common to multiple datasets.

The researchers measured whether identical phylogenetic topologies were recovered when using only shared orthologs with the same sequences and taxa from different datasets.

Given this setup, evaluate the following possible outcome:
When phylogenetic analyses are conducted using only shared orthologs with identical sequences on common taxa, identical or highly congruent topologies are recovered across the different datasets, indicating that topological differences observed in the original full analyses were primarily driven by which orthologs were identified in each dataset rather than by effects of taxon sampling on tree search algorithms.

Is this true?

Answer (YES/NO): NO